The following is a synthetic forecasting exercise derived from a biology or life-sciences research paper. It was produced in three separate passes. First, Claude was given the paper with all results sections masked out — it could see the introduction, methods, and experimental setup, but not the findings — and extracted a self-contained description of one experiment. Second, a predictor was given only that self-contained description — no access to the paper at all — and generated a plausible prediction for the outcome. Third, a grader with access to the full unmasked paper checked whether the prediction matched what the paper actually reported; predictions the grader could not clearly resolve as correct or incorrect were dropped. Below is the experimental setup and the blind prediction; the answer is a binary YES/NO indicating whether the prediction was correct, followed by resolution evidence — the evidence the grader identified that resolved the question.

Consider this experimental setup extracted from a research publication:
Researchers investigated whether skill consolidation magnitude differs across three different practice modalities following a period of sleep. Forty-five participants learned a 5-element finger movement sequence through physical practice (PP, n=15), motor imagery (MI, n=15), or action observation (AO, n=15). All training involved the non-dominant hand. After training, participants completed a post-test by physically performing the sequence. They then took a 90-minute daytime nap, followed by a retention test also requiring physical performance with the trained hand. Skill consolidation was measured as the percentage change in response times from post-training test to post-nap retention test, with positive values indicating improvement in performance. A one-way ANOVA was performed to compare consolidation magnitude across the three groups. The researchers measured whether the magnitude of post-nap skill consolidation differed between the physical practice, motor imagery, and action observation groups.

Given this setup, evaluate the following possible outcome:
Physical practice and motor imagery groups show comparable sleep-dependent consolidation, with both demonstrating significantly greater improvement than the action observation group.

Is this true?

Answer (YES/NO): NO